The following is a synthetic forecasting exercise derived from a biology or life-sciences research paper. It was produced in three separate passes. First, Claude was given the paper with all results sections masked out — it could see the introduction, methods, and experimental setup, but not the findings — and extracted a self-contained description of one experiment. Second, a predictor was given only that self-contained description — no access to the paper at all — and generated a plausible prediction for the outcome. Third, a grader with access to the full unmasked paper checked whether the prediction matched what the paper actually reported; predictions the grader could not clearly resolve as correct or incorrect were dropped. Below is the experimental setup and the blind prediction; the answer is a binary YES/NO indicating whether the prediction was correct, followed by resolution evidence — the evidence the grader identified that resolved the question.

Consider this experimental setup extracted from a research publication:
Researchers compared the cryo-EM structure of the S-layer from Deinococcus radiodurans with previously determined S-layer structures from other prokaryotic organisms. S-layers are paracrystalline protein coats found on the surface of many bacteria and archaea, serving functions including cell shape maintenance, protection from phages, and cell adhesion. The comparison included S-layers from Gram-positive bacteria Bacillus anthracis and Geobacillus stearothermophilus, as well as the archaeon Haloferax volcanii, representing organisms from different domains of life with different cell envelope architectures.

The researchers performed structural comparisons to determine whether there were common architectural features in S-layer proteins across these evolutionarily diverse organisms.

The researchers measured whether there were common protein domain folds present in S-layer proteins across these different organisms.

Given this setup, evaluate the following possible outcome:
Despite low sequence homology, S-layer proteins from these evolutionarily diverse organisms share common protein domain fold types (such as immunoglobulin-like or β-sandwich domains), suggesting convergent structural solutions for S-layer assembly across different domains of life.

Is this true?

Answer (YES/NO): YES